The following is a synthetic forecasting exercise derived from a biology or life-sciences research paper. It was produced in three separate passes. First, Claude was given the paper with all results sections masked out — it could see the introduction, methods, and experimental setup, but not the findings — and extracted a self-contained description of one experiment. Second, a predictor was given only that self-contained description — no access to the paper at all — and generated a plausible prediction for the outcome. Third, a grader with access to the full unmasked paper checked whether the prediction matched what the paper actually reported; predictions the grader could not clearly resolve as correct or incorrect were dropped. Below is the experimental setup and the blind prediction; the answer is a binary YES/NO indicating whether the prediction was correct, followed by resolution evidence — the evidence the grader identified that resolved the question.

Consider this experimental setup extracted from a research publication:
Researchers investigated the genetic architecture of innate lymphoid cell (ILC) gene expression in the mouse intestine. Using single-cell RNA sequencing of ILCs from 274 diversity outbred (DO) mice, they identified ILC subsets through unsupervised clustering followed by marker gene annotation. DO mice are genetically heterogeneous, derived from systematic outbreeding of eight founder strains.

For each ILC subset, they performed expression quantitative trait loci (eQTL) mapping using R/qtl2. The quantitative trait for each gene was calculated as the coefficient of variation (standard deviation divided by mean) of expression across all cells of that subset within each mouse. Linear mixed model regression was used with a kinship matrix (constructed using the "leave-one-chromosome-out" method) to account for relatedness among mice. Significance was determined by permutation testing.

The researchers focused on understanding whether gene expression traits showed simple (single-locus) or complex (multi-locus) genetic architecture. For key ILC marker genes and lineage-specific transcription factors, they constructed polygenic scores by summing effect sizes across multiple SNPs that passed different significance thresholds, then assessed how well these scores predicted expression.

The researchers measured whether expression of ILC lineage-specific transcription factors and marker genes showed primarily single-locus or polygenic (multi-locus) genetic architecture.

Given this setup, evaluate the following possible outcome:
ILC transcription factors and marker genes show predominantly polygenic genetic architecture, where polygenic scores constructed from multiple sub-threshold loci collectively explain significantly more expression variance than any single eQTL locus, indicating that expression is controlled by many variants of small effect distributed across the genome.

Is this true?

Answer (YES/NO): YES